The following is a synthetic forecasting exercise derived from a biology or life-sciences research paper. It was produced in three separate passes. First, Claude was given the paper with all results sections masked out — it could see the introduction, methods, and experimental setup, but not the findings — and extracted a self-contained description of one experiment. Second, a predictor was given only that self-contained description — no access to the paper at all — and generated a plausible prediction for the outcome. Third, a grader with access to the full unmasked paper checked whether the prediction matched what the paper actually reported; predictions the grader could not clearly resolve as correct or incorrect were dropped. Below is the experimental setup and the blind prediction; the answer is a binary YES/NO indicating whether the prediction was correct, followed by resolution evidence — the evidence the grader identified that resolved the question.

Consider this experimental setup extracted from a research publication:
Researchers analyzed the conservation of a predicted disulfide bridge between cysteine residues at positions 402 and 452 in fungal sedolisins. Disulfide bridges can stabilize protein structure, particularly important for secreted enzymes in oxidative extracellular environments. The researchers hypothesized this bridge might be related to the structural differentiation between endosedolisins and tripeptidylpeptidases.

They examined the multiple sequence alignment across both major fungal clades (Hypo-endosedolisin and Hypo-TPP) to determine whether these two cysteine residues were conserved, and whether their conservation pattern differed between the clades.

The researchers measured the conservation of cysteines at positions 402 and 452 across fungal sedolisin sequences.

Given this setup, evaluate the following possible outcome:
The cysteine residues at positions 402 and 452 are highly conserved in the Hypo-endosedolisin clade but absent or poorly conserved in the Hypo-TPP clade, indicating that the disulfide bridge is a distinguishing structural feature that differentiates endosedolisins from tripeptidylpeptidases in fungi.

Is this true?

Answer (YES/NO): NO